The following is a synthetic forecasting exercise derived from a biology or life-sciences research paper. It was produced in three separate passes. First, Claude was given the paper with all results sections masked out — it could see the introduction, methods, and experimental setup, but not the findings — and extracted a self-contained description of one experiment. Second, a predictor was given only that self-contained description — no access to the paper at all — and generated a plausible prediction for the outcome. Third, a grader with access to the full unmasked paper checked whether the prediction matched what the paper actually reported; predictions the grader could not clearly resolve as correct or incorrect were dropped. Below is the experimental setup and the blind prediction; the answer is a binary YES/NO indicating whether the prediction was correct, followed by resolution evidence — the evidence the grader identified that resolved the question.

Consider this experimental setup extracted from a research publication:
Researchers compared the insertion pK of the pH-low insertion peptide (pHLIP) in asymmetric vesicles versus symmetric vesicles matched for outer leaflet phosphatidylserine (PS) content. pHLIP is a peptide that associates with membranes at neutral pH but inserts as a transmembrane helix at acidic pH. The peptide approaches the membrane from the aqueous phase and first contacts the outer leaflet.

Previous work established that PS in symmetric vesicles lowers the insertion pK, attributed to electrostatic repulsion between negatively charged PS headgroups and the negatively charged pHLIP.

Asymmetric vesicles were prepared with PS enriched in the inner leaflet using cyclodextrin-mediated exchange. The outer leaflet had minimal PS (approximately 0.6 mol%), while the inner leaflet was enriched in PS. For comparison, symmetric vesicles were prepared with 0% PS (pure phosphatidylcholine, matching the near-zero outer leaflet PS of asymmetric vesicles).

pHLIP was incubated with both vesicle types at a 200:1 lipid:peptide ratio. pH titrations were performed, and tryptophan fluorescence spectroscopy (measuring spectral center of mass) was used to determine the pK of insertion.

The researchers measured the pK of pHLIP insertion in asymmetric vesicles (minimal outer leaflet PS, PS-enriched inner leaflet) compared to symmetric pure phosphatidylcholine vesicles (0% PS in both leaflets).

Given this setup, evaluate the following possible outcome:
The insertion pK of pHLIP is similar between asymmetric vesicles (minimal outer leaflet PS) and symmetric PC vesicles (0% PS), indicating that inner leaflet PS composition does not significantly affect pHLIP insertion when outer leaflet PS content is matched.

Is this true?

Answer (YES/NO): NO